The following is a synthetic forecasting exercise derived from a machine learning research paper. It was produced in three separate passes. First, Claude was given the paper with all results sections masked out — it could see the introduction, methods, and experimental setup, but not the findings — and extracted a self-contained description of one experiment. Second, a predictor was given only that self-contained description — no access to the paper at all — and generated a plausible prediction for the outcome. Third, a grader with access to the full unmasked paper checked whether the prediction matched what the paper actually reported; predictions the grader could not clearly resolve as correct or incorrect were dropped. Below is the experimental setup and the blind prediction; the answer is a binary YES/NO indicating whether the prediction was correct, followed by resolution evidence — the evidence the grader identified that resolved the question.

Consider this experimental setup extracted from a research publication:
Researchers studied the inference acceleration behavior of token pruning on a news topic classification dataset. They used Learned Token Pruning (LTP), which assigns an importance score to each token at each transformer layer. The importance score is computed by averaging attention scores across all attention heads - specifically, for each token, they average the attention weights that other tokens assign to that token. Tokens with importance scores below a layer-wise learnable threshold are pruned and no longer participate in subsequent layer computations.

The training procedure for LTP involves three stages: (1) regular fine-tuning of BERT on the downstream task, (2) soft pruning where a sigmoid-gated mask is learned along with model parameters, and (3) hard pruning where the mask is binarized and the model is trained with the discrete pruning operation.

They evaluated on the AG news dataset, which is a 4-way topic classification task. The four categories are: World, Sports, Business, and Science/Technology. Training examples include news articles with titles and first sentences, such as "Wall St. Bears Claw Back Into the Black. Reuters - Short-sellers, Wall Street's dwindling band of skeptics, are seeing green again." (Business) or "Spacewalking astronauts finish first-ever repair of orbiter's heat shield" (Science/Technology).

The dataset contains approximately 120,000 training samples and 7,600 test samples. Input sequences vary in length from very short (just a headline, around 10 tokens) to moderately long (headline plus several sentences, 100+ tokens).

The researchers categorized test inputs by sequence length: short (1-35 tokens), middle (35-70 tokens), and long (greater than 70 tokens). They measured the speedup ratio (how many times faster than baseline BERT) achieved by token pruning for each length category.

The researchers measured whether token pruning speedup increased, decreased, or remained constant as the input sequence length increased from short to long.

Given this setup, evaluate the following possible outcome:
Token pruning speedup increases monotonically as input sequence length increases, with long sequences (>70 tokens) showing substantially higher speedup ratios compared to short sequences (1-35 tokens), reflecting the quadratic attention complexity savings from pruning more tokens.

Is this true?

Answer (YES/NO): YES